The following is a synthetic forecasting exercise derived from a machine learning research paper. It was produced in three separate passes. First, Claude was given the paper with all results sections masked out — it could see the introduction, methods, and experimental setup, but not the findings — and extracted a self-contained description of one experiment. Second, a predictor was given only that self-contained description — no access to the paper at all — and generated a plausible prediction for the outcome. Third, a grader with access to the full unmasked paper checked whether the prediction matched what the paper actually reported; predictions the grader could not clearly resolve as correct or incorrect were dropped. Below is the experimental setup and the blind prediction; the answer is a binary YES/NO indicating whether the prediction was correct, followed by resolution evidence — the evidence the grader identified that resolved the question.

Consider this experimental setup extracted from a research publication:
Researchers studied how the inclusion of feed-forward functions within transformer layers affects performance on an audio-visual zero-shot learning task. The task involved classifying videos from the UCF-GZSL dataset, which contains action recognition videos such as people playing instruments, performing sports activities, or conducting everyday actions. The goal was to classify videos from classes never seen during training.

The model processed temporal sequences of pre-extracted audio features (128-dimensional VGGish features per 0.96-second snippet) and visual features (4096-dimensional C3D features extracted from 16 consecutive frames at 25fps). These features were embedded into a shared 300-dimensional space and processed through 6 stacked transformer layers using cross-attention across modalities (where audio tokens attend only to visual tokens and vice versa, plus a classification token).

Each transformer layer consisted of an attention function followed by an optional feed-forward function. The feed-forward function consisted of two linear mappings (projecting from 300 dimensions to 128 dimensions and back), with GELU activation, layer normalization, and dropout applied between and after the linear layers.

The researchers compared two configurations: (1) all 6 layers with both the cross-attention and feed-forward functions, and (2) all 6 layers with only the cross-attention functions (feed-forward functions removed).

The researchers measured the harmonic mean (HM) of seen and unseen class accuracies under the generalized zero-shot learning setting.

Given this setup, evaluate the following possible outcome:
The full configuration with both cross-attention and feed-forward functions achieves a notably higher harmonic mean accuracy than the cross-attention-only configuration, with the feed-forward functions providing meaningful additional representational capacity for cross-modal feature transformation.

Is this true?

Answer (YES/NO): YES